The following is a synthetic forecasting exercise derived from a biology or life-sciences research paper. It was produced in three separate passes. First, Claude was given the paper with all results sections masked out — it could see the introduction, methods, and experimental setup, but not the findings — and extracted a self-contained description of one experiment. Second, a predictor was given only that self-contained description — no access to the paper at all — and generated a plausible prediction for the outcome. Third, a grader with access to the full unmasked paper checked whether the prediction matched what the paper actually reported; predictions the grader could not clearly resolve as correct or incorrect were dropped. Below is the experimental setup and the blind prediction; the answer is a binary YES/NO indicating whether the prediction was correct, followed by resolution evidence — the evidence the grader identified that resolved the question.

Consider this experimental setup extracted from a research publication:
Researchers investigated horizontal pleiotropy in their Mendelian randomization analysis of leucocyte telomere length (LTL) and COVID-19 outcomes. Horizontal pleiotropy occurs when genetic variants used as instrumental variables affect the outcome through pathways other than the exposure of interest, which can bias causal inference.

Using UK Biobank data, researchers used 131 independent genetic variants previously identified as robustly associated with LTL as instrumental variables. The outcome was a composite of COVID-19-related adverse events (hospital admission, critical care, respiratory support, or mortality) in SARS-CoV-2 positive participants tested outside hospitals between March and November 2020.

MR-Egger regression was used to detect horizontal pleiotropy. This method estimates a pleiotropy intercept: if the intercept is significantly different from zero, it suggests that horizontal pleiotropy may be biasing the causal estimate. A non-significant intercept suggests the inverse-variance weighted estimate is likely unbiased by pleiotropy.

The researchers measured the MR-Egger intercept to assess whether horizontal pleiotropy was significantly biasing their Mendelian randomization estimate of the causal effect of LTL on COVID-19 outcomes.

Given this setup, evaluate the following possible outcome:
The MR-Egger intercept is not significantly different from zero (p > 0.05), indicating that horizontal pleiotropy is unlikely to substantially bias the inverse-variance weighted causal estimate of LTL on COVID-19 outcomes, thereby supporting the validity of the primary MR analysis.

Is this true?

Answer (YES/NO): YES